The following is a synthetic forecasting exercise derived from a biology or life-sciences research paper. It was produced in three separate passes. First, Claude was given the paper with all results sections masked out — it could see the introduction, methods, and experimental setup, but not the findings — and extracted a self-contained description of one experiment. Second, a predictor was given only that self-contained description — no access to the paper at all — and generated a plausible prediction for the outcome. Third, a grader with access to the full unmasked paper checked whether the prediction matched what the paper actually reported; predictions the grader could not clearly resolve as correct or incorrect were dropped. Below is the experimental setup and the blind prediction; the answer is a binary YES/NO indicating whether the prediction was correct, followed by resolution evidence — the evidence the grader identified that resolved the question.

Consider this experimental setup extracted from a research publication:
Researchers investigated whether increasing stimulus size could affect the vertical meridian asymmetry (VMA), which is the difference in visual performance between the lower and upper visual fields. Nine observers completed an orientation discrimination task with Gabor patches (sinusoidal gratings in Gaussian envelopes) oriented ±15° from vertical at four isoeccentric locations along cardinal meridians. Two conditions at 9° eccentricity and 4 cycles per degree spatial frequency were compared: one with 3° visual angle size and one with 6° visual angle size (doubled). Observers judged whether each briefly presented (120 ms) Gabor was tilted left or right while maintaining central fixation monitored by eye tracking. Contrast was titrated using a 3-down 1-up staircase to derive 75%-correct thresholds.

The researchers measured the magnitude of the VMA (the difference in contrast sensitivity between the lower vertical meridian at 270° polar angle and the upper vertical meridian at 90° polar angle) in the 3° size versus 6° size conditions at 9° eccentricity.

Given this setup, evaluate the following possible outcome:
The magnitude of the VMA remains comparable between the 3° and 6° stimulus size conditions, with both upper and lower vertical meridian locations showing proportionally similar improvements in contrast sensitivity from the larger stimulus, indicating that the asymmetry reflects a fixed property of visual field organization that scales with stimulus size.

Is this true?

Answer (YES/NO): YES